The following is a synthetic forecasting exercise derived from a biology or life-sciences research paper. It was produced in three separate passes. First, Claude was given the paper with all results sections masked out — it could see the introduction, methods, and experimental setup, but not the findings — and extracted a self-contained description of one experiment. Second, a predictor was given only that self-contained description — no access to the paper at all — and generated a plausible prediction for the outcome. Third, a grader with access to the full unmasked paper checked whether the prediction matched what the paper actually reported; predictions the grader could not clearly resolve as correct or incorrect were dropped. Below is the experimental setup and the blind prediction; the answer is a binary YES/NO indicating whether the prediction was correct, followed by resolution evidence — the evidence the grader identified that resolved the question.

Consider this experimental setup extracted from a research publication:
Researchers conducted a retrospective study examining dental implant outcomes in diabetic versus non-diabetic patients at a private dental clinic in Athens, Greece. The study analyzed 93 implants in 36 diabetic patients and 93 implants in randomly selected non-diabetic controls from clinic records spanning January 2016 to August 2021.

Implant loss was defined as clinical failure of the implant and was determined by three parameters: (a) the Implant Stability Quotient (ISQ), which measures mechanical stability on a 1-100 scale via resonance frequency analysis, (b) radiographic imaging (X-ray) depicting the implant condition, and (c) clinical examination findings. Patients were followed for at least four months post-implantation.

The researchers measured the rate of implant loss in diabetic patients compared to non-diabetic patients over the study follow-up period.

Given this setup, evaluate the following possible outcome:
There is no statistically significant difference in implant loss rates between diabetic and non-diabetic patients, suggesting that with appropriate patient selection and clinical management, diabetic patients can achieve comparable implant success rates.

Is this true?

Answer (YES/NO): YES